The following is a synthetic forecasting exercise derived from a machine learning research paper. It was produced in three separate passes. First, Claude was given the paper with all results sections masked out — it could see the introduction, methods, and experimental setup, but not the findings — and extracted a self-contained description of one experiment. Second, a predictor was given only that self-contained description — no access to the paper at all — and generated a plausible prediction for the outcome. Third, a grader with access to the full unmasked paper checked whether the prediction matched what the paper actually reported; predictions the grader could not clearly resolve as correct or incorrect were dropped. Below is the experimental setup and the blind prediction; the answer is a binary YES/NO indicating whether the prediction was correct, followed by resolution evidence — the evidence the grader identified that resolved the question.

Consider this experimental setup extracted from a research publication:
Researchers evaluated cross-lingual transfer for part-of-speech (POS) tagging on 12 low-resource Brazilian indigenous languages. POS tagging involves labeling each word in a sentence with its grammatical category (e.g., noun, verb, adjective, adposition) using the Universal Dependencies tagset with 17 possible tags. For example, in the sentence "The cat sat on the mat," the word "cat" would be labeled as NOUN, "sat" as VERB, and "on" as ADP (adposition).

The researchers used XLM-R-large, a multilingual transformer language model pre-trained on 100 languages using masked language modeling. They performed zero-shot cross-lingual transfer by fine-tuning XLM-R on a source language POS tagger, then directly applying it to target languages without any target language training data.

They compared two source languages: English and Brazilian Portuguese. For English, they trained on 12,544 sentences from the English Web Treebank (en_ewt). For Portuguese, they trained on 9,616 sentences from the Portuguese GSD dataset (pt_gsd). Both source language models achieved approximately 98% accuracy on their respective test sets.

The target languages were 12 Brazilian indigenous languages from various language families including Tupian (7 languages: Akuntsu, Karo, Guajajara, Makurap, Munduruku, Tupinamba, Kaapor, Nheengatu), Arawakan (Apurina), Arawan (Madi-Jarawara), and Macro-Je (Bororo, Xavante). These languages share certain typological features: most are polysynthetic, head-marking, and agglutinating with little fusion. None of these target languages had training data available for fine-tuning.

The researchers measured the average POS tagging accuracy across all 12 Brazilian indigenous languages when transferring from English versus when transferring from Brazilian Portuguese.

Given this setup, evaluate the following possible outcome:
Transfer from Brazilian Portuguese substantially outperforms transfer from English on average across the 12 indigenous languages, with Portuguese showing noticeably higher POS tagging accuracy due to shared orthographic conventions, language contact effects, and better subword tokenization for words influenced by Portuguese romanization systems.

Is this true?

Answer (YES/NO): NO